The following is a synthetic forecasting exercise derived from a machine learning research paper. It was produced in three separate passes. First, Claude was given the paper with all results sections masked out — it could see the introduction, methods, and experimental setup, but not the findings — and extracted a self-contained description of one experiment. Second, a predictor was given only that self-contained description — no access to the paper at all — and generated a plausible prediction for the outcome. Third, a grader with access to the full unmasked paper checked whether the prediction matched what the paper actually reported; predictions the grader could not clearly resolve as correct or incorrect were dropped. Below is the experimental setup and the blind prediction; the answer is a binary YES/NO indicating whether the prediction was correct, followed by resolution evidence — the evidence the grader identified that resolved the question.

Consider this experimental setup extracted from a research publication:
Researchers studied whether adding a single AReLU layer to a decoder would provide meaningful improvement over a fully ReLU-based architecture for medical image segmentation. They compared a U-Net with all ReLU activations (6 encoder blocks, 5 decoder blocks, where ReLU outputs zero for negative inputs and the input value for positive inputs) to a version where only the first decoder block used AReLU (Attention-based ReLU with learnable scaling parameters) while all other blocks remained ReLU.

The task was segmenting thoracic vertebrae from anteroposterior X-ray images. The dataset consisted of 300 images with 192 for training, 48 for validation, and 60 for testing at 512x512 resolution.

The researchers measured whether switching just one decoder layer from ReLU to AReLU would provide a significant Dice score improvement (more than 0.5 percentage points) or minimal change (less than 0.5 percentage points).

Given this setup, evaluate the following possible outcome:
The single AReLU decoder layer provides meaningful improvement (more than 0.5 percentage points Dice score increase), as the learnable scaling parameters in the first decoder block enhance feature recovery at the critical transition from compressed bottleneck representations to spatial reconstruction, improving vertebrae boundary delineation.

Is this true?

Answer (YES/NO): NO